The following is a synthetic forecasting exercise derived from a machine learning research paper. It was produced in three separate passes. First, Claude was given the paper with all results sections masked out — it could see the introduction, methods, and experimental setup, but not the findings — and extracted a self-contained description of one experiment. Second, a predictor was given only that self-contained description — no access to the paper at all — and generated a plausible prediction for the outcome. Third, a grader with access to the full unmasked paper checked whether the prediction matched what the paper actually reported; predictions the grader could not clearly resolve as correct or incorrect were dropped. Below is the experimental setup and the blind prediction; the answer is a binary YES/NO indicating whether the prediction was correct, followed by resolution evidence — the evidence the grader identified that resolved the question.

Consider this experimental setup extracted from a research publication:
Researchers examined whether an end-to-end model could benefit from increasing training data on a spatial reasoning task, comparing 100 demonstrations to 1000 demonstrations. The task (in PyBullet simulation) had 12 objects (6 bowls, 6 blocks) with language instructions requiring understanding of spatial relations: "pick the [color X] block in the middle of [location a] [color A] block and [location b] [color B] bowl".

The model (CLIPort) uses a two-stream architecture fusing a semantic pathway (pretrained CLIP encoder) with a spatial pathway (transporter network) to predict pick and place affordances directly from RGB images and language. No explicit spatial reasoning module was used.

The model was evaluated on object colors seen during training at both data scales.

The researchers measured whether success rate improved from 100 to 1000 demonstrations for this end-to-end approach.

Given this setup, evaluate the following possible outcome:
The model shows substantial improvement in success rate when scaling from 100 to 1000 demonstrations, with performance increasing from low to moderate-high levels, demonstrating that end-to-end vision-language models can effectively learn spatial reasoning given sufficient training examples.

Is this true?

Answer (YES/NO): NO